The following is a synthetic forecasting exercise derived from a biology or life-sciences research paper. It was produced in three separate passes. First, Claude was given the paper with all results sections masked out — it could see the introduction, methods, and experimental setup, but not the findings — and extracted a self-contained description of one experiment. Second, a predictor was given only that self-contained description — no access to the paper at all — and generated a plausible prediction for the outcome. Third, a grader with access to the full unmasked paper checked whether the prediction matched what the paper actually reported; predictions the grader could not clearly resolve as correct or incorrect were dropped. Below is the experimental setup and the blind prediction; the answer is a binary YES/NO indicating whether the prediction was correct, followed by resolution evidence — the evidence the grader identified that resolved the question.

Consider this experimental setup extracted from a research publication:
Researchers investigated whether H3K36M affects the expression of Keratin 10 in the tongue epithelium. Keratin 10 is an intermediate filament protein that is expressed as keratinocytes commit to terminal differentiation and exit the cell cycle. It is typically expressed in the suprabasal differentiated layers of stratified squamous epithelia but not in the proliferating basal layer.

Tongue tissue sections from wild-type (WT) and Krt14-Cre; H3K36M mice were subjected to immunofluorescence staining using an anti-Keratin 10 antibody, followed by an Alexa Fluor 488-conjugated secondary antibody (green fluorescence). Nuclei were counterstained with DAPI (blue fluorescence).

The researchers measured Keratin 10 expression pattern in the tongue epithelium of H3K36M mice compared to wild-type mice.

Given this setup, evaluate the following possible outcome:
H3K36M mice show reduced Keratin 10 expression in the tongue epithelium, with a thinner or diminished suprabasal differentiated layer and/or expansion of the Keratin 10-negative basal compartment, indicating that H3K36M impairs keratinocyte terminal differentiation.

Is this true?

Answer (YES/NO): YES